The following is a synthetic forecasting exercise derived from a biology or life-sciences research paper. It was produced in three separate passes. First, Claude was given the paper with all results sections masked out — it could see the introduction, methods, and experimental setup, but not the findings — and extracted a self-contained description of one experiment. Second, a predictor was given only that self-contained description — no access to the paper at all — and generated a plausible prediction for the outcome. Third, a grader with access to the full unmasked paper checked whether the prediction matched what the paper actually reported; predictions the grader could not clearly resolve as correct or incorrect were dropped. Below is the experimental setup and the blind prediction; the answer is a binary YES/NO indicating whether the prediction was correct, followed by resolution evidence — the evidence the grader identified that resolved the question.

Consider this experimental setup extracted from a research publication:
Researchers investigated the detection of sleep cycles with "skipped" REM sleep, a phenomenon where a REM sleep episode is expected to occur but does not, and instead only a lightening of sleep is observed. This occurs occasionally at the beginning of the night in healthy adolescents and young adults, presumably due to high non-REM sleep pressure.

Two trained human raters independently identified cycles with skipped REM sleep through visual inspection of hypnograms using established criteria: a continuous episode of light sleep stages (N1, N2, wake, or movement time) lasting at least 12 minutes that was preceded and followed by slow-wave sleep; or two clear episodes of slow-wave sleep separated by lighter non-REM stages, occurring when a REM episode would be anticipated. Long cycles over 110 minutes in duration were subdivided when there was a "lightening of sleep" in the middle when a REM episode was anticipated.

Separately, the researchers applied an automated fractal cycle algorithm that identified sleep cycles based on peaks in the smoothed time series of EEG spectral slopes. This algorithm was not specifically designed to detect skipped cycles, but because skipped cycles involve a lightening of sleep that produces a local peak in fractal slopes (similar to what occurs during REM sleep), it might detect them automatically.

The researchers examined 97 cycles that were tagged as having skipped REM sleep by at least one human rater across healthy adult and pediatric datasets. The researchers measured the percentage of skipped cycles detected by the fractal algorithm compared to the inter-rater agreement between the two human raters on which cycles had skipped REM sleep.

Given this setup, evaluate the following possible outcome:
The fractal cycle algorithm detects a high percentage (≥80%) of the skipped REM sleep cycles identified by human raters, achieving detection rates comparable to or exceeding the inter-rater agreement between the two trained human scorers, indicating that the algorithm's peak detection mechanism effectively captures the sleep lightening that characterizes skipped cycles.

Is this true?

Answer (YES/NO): YES